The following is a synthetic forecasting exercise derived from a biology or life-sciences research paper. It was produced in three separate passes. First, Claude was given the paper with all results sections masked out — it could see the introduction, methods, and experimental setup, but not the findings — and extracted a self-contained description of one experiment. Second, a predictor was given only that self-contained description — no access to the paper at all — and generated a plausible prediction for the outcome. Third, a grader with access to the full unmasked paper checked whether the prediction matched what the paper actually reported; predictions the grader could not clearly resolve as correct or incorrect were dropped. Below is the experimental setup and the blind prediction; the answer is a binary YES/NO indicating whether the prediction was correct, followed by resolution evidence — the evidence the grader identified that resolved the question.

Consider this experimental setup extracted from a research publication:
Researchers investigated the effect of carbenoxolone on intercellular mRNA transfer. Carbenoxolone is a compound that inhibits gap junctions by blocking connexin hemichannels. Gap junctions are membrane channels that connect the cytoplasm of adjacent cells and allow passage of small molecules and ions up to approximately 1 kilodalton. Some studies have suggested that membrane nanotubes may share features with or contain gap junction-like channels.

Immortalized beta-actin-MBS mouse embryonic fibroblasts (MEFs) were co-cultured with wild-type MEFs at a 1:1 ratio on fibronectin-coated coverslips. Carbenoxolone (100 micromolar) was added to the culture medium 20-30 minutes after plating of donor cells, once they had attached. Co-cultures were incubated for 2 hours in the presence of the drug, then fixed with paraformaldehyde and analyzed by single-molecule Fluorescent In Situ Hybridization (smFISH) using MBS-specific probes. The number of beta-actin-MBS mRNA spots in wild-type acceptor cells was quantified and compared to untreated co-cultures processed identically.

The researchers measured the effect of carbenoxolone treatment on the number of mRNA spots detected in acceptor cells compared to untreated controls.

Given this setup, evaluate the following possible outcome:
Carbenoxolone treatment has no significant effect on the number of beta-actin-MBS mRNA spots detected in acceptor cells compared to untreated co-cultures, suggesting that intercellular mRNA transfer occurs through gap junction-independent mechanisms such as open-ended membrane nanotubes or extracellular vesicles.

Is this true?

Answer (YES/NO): YES